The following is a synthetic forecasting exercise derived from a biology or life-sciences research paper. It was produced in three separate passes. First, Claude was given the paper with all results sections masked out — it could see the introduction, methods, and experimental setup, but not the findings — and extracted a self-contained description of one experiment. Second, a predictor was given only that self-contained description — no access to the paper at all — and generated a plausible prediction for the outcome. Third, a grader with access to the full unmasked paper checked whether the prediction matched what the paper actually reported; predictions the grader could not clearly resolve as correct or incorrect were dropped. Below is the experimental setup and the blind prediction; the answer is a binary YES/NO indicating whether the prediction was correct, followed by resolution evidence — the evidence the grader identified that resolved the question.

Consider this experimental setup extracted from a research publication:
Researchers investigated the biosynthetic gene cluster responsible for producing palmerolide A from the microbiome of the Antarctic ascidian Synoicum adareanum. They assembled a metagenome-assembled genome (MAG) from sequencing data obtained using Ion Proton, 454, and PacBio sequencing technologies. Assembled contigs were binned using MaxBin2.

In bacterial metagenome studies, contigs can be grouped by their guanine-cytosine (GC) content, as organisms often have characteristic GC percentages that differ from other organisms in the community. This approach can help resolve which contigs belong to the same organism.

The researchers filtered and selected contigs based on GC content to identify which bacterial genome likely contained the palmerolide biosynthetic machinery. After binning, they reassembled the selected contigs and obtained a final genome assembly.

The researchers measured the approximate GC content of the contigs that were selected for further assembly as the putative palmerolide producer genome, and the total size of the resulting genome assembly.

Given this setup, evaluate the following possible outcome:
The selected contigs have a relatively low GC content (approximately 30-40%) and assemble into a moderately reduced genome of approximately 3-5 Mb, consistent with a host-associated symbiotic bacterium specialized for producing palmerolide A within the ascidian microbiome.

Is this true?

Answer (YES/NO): NO